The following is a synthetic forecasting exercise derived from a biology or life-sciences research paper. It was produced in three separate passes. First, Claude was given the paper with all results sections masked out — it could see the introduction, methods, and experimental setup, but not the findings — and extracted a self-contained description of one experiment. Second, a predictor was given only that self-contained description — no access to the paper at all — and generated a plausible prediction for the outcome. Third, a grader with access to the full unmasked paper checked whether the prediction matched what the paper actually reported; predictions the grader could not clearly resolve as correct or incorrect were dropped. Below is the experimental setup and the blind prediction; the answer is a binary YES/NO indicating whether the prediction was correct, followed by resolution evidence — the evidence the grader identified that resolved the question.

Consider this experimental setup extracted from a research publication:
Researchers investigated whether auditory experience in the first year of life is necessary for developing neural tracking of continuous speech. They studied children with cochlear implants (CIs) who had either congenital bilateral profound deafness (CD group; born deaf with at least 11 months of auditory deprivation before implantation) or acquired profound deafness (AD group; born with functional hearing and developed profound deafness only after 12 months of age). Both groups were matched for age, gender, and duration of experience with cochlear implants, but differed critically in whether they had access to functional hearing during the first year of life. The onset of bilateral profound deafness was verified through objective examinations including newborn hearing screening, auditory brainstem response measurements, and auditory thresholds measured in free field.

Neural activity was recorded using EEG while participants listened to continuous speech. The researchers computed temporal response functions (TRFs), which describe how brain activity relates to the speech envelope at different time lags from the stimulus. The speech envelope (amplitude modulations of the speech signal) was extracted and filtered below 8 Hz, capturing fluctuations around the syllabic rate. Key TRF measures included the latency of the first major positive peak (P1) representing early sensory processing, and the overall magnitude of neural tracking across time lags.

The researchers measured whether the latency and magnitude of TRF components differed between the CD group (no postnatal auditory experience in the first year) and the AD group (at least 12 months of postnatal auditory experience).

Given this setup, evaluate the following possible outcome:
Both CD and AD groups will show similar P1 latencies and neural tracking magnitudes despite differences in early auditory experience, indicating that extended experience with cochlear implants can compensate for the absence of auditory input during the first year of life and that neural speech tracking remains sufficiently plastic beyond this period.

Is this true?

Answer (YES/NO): YES